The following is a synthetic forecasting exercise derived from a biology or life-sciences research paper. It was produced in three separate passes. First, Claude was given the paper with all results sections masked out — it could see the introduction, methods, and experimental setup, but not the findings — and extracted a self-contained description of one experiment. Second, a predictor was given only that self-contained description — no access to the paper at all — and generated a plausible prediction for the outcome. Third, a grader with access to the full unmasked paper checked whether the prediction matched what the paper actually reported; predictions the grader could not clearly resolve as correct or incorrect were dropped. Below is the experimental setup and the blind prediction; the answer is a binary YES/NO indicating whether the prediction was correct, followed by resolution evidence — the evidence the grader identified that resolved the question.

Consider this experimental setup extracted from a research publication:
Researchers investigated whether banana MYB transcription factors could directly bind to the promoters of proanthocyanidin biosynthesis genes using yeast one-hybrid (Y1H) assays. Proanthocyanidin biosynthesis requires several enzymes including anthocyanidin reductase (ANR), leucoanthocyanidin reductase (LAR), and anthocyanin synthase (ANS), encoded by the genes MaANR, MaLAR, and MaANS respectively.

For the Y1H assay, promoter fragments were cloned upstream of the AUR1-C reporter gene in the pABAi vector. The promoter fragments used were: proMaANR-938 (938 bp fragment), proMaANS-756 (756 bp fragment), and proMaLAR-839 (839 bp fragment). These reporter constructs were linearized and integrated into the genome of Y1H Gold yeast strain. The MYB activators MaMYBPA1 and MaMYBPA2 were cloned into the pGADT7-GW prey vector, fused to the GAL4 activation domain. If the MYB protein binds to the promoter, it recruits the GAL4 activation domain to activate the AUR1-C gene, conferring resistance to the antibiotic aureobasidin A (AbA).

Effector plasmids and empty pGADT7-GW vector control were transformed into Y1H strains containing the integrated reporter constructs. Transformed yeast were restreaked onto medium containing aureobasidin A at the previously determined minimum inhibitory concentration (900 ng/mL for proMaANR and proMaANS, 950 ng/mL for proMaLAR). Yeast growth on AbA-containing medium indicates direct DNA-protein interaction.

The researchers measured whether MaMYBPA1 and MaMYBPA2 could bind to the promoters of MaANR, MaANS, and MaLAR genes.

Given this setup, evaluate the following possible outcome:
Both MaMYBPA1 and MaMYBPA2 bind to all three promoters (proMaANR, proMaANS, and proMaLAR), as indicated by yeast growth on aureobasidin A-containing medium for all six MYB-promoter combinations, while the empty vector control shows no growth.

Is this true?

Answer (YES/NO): YES